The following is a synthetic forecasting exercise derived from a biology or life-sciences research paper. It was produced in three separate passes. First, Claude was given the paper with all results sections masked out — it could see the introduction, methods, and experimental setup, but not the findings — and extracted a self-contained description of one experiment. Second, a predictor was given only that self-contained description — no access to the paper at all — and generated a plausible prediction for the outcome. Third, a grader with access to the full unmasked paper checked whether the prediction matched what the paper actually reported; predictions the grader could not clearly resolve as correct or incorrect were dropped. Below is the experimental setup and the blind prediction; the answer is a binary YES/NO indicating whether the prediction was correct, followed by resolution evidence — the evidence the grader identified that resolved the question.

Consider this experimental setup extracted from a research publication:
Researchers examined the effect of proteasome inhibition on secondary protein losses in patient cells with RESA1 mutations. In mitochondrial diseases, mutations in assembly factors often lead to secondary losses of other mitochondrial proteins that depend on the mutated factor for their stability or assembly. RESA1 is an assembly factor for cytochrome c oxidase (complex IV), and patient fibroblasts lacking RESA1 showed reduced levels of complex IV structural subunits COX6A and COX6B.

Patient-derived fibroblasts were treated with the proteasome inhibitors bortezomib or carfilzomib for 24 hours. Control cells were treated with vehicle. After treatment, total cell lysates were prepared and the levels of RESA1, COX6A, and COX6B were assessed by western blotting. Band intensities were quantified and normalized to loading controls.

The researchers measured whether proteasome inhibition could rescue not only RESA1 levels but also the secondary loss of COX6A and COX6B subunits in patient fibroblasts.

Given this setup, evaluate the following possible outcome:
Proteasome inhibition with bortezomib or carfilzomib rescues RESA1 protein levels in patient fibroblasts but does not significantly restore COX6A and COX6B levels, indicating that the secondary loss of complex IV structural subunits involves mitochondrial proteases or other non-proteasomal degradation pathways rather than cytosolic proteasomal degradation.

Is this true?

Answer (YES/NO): NO